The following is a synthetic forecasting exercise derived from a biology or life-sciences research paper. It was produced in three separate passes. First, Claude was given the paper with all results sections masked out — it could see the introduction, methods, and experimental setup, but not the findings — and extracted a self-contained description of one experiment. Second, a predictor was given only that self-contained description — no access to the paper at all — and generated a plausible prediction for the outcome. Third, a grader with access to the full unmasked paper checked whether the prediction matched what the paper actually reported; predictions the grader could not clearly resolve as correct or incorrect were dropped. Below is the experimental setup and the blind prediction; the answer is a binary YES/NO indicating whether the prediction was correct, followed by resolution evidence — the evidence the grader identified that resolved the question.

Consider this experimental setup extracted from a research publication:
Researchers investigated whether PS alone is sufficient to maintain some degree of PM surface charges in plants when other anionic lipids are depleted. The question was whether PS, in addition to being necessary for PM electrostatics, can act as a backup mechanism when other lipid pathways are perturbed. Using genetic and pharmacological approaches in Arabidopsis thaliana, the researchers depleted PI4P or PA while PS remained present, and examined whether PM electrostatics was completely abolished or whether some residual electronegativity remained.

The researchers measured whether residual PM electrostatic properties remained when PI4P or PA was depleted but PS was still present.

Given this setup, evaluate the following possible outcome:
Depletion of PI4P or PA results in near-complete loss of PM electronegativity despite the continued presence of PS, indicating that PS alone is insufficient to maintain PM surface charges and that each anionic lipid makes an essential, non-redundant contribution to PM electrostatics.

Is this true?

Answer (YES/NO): NO